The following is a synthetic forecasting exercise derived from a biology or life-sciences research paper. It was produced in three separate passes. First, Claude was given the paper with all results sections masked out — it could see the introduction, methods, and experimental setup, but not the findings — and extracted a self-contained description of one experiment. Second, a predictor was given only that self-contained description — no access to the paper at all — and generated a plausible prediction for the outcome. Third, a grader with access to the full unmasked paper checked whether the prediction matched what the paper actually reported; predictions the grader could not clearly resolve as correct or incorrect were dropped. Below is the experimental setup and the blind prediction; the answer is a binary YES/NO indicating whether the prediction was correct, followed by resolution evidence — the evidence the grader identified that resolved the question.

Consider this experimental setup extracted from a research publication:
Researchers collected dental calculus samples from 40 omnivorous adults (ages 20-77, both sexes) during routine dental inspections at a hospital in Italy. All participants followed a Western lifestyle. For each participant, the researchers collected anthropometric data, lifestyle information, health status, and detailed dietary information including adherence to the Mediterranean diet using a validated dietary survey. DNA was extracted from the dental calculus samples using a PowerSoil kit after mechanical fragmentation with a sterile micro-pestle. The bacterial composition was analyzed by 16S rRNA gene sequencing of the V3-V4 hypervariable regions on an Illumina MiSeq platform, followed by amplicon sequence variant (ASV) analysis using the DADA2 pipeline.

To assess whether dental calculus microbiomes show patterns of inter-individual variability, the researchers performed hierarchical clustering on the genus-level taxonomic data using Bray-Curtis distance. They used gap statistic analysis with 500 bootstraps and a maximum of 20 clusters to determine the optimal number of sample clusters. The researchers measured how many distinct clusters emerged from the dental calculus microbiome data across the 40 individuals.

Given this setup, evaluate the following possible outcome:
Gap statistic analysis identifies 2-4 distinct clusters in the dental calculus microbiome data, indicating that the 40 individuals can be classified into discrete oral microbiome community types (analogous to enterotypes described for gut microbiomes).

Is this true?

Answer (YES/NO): YES